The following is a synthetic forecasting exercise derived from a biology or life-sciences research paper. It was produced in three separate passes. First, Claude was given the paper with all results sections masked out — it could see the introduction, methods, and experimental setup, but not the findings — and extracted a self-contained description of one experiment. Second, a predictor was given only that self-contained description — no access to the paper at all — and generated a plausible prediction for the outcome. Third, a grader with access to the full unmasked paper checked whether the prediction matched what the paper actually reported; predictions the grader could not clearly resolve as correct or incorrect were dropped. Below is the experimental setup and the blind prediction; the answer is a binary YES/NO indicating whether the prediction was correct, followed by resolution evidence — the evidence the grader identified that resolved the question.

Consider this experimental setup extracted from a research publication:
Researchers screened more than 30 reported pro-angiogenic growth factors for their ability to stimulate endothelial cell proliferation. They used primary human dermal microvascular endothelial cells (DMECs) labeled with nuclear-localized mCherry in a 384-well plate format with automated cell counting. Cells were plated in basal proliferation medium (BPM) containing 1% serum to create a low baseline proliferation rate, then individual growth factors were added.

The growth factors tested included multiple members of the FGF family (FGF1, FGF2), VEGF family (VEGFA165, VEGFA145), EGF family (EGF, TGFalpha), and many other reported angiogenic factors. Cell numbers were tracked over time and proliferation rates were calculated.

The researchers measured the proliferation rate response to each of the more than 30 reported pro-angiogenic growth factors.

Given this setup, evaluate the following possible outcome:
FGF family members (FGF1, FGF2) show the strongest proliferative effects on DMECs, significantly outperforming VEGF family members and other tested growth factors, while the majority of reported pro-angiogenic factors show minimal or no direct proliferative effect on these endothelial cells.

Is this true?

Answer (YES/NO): YES